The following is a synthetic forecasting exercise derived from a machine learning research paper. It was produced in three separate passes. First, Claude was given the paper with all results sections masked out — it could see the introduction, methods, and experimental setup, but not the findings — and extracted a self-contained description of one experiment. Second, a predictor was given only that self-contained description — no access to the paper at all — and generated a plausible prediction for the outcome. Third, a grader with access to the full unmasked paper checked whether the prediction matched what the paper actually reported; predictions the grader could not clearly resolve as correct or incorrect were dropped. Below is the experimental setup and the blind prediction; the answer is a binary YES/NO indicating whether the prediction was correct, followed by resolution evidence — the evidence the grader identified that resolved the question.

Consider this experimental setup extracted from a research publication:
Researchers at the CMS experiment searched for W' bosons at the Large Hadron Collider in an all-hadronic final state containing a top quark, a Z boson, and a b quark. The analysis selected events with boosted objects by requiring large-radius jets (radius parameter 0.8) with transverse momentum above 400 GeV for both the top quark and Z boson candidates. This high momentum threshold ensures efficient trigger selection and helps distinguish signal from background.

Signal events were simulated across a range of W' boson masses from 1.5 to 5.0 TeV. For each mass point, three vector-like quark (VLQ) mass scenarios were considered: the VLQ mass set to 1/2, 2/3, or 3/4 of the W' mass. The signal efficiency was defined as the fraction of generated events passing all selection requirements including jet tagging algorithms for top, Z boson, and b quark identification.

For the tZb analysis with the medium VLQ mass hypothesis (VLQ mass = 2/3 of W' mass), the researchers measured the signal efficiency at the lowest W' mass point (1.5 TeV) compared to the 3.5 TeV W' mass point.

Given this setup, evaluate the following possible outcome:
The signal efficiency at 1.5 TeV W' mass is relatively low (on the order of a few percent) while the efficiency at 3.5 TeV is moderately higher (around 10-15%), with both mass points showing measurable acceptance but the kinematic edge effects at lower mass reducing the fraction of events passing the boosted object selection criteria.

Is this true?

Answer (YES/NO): NO